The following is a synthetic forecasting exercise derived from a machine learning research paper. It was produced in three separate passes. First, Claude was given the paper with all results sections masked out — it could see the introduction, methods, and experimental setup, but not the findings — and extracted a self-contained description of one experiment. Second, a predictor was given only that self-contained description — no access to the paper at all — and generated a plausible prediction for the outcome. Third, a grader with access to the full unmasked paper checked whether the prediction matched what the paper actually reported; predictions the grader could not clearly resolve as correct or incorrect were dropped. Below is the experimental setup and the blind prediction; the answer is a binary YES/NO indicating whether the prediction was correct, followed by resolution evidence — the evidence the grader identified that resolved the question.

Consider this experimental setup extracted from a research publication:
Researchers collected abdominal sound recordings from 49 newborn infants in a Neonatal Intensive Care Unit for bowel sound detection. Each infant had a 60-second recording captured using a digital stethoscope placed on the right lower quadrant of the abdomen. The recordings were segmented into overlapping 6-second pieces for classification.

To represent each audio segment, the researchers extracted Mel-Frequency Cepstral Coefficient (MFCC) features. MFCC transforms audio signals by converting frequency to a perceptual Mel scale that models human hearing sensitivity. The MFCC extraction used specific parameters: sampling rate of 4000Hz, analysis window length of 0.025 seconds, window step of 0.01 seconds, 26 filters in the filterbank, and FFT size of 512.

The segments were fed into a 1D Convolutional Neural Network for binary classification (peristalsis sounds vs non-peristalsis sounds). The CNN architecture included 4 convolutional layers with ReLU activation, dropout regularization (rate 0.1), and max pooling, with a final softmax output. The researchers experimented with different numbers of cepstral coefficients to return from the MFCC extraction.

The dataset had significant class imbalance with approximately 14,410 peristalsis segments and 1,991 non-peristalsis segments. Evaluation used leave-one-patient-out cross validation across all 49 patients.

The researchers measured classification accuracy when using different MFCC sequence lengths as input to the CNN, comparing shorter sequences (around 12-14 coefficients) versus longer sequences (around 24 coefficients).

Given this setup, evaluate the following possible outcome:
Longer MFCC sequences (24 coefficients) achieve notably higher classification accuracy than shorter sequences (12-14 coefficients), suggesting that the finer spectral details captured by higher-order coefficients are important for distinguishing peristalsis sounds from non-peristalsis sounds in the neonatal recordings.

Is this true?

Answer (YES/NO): YES